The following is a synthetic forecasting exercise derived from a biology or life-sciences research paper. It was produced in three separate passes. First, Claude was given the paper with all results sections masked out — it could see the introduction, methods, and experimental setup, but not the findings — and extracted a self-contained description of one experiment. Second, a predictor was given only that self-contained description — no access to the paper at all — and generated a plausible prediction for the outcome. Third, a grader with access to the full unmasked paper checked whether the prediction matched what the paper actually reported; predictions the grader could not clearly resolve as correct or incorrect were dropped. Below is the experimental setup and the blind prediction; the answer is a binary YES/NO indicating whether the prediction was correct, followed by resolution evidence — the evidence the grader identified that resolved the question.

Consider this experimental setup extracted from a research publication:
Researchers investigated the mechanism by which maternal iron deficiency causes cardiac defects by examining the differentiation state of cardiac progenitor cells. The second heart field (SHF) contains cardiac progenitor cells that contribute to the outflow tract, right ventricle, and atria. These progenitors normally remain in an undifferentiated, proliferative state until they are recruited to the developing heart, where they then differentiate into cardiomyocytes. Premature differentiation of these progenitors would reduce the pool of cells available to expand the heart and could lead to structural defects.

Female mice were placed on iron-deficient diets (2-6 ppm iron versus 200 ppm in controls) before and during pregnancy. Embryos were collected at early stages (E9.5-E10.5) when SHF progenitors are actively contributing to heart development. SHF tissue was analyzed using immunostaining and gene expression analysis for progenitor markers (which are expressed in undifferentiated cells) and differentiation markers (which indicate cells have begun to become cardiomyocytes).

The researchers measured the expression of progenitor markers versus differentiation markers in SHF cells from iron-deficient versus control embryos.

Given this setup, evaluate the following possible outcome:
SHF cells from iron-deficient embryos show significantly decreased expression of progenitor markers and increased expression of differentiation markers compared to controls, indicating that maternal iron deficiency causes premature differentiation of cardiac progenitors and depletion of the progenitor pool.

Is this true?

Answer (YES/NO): NO